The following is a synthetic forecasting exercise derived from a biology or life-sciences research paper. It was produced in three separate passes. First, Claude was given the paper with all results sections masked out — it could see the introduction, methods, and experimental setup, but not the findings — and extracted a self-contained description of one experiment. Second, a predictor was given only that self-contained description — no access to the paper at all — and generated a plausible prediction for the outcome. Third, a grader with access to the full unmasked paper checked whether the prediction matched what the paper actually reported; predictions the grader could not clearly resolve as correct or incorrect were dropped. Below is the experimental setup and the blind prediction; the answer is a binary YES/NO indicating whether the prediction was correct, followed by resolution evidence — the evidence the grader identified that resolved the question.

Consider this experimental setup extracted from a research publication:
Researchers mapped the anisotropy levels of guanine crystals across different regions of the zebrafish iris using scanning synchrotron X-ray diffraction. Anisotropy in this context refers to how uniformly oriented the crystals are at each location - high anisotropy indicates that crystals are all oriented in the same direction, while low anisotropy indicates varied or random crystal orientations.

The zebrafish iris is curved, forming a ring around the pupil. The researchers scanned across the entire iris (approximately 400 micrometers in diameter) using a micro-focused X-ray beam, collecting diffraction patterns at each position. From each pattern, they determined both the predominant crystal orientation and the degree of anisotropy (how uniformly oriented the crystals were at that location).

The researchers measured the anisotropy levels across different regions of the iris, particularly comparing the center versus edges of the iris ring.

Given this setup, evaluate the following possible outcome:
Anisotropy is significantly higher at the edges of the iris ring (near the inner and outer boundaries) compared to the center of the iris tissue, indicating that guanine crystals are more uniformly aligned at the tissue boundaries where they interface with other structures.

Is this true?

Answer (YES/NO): NO